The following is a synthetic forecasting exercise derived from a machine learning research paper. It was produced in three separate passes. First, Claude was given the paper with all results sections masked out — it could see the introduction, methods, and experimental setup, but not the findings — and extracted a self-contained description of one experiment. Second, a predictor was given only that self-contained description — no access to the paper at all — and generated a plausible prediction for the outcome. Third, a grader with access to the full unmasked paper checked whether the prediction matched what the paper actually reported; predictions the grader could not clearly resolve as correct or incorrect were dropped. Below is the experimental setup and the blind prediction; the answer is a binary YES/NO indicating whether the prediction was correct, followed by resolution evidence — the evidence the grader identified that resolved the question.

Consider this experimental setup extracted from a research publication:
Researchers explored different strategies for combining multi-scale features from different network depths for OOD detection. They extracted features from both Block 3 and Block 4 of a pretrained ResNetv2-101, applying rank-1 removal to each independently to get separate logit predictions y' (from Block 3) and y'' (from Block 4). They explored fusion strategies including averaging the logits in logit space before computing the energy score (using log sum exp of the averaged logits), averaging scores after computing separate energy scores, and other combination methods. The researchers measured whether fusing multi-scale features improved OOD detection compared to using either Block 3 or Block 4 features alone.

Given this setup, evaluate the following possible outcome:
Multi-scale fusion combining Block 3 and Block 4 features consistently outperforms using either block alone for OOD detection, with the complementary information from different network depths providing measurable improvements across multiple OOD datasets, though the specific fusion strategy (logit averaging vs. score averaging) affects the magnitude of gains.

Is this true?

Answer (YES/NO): YES